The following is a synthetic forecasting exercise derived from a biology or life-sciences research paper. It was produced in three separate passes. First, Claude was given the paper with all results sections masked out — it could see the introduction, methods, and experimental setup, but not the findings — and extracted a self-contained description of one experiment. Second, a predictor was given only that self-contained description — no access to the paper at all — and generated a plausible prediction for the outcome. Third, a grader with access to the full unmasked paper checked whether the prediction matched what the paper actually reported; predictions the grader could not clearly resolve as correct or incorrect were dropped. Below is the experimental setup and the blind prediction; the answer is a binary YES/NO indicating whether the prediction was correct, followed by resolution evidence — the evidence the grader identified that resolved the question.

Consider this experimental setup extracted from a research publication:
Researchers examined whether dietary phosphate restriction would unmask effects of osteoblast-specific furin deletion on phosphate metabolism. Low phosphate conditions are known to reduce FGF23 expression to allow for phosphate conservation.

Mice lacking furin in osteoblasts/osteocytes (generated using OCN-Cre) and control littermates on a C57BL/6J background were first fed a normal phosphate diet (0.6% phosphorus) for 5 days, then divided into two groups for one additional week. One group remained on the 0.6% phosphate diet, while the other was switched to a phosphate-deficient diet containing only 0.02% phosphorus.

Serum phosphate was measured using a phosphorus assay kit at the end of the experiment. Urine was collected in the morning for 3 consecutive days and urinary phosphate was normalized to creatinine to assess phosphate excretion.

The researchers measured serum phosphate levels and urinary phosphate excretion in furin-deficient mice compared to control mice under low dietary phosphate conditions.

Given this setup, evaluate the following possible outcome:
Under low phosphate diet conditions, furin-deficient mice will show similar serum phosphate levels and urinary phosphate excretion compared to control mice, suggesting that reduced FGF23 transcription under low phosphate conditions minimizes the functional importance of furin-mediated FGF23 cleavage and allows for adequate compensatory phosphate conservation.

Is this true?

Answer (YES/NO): NO